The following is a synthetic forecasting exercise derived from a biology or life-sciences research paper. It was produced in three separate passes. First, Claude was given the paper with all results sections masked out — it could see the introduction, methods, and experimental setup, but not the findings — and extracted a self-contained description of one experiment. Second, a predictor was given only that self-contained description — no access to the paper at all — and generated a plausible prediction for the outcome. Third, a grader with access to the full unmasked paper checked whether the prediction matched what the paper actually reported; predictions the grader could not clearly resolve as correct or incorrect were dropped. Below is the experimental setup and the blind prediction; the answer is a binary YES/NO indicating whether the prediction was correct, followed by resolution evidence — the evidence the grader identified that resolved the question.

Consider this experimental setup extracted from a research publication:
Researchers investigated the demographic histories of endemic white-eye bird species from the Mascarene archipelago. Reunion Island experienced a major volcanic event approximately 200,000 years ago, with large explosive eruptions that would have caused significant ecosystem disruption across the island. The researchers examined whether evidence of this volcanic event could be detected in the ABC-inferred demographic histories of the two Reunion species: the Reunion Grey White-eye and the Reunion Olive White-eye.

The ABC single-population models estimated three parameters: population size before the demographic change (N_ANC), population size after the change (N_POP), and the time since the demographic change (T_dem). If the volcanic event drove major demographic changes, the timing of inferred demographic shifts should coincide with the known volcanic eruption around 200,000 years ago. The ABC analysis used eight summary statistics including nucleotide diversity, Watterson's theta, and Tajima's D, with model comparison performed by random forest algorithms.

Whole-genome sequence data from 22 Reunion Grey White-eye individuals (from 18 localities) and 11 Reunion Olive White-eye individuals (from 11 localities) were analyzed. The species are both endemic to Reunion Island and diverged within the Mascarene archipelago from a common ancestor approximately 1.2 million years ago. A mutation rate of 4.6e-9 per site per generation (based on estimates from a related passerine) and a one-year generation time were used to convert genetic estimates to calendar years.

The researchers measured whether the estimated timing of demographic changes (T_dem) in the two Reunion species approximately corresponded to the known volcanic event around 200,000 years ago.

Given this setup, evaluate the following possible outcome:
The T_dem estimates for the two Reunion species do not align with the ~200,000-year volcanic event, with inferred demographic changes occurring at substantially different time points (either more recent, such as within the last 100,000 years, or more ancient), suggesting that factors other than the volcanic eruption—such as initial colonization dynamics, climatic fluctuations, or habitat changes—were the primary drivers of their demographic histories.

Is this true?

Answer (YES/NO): YES